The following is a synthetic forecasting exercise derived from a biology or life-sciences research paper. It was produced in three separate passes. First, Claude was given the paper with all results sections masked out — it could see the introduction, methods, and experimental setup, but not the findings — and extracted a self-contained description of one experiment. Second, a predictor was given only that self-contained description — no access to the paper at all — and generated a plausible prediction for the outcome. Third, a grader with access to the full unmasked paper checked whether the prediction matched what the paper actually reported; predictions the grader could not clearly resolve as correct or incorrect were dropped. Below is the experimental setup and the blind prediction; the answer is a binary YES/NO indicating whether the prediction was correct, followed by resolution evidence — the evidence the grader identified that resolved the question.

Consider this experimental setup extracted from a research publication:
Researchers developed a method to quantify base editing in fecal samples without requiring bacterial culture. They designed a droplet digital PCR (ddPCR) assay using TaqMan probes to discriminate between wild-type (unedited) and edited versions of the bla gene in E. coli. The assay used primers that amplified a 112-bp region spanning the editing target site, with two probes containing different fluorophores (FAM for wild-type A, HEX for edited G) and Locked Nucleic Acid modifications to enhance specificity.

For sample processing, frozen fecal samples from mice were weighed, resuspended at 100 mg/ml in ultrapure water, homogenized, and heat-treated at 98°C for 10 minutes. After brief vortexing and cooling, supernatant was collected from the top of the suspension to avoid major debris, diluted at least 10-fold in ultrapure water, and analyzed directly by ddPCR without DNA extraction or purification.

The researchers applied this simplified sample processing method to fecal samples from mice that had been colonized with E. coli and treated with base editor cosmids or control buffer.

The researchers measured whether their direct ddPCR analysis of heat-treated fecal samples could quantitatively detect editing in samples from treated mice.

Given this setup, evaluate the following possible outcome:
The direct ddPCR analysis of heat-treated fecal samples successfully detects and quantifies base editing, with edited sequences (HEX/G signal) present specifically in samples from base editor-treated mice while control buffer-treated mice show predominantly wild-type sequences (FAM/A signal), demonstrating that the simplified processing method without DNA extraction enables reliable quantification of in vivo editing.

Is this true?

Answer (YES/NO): YES